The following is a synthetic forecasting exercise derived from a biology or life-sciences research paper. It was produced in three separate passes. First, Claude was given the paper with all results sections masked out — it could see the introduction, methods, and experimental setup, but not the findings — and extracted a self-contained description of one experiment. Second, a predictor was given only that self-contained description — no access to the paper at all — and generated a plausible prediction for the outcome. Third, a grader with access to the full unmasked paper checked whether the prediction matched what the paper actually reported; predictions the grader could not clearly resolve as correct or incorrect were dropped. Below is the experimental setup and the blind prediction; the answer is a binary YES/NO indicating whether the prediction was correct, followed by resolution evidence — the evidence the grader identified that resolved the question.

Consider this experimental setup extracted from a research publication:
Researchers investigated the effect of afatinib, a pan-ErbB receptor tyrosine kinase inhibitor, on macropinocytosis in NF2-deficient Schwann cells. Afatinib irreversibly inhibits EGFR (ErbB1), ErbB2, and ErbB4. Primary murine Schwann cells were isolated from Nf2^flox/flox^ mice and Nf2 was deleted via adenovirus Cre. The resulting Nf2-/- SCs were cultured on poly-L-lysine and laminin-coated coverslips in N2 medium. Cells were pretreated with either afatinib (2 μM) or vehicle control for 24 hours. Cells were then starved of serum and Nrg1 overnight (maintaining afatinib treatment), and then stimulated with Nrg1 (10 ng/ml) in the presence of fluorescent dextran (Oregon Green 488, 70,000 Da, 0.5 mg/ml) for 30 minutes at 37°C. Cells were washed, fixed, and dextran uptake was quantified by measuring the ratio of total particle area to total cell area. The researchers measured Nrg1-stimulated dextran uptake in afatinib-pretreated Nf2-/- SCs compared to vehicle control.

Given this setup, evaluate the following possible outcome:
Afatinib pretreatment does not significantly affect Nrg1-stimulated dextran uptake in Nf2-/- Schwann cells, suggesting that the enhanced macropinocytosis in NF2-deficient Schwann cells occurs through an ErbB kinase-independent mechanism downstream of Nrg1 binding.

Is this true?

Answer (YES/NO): NO